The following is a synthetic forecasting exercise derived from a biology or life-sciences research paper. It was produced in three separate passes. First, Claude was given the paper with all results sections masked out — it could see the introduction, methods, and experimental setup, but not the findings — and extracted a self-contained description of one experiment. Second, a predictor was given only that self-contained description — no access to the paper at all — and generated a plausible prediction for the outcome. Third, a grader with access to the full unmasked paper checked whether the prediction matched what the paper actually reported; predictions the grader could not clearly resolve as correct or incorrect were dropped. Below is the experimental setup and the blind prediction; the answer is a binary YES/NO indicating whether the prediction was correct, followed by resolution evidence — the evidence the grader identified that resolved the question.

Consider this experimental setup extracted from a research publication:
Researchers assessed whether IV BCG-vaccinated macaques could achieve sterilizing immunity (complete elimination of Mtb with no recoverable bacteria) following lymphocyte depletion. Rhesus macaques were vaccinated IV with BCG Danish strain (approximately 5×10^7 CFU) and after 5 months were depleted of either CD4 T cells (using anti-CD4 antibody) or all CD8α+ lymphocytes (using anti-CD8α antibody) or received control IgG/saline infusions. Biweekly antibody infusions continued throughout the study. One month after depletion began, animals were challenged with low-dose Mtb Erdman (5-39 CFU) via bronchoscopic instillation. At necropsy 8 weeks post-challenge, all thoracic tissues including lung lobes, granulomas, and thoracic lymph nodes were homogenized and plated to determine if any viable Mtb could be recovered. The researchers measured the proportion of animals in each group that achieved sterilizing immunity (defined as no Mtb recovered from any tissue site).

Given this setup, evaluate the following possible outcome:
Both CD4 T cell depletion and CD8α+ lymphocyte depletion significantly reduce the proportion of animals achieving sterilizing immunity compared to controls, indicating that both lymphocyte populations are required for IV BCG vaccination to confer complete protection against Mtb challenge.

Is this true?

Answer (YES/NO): YES